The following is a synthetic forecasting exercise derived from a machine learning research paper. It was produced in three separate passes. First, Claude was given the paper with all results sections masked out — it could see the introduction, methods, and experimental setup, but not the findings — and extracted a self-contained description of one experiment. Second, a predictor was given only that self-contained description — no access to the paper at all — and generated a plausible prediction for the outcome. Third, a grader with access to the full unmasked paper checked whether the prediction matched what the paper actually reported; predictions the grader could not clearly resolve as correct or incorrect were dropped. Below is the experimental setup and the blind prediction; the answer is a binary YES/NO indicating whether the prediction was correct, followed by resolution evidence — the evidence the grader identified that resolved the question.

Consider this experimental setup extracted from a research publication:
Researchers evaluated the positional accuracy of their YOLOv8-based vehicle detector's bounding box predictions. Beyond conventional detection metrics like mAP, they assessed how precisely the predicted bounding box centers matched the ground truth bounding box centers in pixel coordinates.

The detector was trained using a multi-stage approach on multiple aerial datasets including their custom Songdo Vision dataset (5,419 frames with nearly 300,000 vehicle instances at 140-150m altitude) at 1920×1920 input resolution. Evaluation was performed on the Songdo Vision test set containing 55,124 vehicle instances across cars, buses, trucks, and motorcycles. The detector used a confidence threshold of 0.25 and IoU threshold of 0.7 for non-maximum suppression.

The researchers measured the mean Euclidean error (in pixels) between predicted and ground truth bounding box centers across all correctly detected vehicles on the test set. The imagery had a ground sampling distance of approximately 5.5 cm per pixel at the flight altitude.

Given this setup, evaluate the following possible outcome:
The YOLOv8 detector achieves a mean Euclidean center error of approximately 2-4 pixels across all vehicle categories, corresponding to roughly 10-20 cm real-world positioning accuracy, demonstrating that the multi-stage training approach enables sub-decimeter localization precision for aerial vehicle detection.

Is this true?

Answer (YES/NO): NO